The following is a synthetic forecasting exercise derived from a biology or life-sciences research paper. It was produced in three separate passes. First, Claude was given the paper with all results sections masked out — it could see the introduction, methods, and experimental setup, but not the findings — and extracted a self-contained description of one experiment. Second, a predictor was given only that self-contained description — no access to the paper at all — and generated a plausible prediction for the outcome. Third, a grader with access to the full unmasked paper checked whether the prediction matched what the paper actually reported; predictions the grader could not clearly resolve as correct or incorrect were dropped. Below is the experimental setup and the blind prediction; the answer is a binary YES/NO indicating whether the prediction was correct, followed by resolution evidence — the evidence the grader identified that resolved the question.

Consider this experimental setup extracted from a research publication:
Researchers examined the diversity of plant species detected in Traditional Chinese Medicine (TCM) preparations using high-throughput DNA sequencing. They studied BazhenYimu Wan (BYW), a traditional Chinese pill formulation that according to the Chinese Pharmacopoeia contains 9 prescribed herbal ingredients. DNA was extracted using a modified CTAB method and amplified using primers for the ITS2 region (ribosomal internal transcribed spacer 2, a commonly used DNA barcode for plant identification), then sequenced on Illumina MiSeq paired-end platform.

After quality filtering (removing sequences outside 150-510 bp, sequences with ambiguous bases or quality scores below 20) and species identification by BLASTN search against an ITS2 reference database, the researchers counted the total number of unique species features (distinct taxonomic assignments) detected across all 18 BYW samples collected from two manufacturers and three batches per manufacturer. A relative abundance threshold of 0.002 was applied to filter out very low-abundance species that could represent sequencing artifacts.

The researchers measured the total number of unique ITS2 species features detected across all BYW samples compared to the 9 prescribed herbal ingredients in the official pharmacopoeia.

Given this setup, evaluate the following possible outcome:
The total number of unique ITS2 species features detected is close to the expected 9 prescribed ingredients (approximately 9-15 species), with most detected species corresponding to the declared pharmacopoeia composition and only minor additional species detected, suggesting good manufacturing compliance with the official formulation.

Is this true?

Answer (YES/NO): NO